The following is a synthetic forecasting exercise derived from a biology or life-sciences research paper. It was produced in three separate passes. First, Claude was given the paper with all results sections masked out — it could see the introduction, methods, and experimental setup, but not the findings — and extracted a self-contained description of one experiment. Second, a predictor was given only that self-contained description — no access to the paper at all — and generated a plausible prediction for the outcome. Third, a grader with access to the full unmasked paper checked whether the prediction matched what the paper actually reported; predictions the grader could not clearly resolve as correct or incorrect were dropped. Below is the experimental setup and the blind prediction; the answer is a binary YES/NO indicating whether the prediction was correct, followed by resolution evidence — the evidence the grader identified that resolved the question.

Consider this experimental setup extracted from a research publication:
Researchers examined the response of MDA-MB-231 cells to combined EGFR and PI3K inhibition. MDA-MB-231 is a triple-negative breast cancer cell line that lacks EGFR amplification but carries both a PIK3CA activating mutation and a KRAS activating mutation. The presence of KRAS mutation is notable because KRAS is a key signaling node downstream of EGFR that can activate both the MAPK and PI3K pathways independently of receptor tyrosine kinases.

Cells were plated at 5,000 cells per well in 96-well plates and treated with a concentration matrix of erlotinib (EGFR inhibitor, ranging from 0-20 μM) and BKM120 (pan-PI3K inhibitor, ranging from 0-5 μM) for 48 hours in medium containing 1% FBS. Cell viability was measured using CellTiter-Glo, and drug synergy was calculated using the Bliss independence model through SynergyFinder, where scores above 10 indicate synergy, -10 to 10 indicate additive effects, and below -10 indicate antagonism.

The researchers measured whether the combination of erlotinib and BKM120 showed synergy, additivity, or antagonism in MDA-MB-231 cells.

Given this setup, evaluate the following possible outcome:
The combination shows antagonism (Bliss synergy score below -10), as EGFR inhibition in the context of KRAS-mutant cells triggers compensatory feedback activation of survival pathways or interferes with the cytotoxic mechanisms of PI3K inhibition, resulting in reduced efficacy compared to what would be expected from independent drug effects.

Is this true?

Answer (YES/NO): NO